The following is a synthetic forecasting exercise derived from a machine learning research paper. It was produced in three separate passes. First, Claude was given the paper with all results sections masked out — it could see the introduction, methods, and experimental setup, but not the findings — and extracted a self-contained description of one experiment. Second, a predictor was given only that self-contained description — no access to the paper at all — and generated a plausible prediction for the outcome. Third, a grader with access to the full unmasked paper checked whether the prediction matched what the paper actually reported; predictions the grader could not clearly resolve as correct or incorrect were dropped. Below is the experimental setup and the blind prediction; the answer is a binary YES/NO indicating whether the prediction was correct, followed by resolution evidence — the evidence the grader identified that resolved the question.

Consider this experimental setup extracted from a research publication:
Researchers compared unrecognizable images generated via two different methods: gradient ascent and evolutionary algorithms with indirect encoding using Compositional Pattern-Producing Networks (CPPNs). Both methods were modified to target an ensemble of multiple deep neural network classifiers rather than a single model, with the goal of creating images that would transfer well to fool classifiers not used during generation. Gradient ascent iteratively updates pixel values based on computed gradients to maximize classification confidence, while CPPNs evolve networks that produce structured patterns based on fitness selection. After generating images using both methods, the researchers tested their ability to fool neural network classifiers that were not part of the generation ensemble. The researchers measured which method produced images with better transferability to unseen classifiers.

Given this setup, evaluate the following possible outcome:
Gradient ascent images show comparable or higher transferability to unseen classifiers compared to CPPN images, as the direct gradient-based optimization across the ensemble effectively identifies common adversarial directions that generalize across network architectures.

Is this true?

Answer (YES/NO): NO